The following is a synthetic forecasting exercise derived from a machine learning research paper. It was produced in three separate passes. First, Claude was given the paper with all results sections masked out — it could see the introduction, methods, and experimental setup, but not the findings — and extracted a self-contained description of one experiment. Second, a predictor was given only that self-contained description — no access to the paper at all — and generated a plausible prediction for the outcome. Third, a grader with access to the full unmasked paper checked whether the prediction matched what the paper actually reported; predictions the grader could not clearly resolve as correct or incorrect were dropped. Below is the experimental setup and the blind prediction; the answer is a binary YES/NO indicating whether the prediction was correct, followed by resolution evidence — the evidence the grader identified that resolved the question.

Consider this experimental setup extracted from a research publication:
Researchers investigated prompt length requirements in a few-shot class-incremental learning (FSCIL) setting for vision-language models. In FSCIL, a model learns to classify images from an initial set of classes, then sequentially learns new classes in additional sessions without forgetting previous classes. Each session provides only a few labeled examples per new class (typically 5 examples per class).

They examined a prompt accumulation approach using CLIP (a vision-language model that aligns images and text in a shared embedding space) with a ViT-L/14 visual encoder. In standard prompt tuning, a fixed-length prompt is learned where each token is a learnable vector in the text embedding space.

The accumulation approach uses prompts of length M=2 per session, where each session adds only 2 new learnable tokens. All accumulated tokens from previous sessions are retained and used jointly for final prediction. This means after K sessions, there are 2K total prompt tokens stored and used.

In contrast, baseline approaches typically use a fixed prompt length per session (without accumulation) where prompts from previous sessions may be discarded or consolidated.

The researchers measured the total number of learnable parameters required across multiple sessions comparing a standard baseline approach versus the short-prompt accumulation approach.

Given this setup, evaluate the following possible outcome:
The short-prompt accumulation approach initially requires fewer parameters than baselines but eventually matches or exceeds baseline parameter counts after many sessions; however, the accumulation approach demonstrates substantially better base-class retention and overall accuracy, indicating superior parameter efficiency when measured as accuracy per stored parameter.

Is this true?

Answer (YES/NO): NO